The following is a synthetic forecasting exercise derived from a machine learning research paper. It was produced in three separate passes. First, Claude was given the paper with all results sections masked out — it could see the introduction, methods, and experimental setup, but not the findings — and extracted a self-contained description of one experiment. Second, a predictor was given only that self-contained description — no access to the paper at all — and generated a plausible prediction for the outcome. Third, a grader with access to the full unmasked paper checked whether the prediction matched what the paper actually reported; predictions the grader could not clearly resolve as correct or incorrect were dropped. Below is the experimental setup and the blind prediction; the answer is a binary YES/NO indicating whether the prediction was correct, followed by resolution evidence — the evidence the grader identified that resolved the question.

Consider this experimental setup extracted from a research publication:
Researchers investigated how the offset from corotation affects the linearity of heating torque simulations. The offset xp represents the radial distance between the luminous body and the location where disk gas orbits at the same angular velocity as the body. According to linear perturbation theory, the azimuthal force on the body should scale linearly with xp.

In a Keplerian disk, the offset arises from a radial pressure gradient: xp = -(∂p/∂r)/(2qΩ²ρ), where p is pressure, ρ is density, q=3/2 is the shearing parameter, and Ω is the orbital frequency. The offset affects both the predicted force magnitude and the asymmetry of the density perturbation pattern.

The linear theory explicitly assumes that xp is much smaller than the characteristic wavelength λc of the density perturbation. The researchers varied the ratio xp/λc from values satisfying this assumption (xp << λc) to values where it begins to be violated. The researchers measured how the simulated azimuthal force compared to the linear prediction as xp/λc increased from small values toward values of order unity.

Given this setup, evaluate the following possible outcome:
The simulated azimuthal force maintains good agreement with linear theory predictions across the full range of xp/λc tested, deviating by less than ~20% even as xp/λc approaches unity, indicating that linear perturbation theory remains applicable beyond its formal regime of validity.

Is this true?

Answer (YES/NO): NO